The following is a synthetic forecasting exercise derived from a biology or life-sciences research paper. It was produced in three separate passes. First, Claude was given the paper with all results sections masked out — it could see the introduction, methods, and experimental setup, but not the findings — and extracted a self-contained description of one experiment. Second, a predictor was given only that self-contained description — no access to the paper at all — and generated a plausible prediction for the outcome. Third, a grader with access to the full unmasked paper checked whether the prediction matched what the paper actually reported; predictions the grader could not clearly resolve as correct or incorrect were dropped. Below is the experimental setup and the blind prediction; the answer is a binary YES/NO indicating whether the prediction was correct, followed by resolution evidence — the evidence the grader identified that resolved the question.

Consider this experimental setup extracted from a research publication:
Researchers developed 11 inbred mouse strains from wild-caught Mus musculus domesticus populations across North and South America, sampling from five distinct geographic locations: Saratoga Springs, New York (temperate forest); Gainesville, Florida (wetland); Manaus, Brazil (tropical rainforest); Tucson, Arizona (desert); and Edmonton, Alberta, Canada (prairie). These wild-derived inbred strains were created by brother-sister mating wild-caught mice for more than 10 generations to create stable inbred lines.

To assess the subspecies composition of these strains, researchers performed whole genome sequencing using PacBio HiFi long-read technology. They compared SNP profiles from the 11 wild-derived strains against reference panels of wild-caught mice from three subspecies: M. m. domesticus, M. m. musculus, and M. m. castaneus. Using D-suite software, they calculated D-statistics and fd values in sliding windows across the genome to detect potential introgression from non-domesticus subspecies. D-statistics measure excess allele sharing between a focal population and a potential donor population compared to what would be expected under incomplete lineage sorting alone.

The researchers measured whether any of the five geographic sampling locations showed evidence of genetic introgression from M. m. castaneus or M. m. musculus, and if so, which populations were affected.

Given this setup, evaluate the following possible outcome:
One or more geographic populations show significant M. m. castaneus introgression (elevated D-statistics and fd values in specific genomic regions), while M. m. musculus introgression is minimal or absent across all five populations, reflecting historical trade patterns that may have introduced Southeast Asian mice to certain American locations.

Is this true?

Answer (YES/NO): YES